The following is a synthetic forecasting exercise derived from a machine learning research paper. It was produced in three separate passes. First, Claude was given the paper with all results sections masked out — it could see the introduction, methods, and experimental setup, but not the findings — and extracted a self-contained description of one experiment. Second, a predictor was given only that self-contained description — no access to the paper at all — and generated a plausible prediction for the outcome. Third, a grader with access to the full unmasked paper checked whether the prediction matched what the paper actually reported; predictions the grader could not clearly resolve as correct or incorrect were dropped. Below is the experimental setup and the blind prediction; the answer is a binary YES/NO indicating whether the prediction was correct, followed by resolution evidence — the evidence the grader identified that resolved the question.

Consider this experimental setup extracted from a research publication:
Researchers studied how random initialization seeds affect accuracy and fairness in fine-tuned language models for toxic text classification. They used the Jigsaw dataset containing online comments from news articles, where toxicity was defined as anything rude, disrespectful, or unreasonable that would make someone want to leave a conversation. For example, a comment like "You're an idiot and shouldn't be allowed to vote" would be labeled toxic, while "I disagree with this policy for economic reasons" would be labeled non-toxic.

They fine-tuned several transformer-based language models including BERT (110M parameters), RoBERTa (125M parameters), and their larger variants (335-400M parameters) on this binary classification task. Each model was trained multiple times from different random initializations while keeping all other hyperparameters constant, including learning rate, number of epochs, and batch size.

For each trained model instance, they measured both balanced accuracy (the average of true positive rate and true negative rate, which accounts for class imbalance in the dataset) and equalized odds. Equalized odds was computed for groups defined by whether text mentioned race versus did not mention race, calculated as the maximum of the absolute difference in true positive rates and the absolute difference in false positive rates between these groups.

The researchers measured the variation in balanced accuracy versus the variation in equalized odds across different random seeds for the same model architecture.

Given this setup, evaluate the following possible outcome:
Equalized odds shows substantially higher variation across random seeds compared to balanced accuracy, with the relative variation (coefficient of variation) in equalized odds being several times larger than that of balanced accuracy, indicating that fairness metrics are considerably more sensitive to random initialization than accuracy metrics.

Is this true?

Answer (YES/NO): YES